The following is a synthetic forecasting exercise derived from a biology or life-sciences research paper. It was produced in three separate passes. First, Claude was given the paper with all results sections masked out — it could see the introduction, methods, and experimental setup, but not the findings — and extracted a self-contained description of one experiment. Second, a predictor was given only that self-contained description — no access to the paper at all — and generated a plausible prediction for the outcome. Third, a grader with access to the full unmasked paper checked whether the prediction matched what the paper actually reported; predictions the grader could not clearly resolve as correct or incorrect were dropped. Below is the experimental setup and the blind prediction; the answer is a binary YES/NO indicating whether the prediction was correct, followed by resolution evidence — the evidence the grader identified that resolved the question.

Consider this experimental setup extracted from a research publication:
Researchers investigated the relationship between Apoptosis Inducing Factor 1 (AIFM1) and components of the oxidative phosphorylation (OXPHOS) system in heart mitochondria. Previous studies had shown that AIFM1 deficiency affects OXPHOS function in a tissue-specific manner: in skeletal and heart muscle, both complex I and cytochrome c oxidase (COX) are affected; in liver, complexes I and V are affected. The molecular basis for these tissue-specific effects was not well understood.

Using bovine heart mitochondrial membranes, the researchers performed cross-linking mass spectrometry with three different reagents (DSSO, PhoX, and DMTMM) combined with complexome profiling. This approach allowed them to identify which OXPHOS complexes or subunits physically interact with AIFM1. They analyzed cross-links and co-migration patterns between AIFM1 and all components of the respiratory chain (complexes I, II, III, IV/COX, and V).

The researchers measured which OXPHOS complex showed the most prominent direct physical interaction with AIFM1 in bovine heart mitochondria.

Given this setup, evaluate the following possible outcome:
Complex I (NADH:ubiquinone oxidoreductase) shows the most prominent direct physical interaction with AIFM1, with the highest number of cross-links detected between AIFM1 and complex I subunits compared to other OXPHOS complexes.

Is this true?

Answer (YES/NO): NO